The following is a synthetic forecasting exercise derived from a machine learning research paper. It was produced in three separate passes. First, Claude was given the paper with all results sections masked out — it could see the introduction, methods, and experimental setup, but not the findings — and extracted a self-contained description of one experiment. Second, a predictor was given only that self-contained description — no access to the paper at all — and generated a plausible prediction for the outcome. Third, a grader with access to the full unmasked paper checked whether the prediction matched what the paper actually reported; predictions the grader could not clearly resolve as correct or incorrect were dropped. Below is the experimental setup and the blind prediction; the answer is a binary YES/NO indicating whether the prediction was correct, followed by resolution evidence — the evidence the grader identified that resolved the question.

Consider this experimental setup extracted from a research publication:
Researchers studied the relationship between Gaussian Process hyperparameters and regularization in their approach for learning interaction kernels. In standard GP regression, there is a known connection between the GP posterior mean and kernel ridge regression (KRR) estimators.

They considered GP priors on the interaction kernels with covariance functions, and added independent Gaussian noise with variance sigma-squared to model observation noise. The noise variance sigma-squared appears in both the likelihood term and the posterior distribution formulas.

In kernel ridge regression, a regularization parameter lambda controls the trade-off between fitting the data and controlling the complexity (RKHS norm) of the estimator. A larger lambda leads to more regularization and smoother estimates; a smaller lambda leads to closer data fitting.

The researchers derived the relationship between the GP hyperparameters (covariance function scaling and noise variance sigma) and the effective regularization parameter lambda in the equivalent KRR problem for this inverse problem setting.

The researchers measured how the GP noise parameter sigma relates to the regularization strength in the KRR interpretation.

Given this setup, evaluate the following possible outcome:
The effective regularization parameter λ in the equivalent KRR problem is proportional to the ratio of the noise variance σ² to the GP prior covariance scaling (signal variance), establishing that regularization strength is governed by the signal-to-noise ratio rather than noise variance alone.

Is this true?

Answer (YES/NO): YES